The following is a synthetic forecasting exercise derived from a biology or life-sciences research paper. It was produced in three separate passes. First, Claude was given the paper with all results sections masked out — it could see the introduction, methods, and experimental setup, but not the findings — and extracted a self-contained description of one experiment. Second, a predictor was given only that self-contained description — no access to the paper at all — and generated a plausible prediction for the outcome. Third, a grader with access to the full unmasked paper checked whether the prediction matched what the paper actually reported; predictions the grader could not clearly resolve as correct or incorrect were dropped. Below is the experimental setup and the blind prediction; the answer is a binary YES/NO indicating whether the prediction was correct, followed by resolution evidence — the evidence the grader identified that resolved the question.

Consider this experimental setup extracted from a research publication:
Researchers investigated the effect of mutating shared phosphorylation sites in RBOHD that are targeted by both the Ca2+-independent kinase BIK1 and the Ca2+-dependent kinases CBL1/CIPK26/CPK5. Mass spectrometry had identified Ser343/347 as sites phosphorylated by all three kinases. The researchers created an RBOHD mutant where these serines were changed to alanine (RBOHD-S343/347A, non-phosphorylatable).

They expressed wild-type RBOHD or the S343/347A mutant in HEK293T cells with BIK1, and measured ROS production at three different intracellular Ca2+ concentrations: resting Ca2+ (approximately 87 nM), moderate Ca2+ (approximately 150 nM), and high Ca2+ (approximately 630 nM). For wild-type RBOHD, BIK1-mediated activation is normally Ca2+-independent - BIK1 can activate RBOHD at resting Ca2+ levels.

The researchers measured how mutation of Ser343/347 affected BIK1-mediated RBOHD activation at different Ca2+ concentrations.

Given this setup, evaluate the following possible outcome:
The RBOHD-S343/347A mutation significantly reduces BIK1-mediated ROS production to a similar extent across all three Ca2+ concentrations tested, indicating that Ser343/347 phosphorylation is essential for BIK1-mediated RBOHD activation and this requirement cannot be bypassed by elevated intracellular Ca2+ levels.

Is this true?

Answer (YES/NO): NO